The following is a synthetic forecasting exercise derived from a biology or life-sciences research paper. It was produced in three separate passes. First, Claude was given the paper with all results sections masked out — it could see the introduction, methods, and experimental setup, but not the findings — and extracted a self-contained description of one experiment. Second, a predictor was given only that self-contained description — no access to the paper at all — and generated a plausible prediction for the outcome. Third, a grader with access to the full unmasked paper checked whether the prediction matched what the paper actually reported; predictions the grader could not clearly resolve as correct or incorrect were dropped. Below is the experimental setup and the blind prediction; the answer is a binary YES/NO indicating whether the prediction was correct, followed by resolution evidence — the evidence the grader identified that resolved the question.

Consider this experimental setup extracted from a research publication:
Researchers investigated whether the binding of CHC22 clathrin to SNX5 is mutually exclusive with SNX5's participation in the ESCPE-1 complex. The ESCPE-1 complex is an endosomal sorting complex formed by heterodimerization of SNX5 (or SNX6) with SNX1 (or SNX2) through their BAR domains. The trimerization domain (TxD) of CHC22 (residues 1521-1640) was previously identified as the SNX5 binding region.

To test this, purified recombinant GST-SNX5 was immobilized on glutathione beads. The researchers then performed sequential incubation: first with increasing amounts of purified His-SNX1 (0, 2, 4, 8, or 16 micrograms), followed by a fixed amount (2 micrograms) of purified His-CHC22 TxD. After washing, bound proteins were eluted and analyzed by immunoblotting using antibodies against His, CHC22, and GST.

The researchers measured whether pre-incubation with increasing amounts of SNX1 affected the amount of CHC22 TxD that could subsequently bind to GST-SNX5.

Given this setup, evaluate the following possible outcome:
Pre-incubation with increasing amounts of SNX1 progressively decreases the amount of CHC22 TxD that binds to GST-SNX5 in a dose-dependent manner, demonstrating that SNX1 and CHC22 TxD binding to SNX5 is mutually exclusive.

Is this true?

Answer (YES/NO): YES